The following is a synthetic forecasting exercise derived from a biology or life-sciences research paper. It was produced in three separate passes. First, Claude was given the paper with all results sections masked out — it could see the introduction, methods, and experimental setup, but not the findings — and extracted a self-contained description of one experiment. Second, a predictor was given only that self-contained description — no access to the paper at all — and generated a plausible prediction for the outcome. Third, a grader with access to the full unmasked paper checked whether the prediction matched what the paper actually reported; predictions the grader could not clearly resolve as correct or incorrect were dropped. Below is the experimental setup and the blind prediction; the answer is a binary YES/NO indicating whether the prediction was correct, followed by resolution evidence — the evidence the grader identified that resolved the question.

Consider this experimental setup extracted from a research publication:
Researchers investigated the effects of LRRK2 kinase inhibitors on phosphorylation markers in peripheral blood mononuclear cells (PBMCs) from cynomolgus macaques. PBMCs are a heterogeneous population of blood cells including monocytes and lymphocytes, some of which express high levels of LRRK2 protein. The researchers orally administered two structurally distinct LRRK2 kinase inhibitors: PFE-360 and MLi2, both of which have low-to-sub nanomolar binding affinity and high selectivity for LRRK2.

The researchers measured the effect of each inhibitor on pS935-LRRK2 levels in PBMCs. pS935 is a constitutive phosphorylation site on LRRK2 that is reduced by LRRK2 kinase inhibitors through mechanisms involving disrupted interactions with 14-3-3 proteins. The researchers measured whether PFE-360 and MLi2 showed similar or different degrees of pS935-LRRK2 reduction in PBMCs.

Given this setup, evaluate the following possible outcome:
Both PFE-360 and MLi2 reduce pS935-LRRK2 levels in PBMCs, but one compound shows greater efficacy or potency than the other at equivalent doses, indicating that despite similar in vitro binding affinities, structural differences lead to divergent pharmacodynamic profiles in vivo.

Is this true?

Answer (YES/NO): YES